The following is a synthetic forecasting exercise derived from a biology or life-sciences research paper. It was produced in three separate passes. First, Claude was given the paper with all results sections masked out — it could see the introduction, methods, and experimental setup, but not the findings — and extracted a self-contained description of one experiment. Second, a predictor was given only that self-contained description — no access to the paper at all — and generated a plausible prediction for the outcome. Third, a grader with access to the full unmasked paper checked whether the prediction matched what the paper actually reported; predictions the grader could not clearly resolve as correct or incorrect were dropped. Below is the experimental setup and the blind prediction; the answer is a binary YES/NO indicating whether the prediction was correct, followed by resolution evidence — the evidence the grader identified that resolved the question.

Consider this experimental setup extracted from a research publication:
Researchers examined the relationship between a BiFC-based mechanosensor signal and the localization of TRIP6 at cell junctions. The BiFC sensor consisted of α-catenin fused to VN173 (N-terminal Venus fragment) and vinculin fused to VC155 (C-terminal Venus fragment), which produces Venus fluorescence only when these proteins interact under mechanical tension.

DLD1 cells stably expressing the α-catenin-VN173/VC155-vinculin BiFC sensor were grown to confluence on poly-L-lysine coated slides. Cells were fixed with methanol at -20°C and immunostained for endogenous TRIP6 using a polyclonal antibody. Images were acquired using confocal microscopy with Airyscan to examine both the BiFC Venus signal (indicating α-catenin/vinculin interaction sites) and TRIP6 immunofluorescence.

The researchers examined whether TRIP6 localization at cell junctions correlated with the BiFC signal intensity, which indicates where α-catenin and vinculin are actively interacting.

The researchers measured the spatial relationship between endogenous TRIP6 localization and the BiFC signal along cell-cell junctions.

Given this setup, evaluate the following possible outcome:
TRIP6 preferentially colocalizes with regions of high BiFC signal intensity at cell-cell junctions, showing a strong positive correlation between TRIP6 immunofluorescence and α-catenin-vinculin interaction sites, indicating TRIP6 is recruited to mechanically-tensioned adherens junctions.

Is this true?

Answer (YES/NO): YES